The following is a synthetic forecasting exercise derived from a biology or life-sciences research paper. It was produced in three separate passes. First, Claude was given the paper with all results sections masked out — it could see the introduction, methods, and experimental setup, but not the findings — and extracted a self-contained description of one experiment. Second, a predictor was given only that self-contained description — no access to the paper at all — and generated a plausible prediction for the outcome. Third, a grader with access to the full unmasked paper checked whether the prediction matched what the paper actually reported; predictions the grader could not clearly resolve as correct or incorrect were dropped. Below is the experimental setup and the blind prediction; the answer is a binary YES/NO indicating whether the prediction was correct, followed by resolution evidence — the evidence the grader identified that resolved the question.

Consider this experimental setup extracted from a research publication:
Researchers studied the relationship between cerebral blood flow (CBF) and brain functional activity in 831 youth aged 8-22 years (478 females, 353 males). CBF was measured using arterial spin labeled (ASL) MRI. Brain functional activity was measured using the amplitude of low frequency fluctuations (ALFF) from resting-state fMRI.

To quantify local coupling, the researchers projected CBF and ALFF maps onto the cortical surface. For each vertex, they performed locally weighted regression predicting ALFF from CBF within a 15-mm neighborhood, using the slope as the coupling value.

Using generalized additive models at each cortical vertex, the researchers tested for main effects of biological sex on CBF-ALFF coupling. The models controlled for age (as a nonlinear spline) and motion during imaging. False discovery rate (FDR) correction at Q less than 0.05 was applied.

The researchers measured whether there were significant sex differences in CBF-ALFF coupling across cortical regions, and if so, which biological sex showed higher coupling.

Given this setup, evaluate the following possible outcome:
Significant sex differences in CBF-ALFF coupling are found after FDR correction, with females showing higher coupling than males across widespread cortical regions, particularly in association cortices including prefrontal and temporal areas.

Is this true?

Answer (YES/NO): NO